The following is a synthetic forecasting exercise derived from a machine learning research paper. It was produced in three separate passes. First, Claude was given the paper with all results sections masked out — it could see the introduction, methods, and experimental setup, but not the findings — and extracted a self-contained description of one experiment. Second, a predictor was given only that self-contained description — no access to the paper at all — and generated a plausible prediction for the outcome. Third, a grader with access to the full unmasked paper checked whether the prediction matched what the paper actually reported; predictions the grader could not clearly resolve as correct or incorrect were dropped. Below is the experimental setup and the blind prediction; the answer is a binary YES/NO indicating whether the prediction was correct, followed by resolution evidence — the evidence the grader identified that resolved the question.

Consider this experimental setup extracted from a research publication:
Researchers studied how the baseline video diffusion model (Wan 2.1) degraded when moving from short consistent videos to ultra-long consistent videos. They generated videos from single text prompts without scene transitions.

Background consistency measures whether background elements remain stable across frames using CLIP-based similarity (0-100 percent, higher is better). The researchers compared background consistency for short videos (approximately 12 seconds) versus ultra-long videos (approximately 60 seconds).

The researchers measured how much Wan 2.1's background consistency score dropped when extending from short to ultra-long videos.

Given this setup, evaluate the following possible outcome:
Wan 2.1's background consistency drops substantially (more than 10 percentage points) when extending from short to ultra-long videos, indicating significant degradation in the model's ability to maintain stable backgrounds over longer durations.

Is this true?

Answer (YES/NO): NO